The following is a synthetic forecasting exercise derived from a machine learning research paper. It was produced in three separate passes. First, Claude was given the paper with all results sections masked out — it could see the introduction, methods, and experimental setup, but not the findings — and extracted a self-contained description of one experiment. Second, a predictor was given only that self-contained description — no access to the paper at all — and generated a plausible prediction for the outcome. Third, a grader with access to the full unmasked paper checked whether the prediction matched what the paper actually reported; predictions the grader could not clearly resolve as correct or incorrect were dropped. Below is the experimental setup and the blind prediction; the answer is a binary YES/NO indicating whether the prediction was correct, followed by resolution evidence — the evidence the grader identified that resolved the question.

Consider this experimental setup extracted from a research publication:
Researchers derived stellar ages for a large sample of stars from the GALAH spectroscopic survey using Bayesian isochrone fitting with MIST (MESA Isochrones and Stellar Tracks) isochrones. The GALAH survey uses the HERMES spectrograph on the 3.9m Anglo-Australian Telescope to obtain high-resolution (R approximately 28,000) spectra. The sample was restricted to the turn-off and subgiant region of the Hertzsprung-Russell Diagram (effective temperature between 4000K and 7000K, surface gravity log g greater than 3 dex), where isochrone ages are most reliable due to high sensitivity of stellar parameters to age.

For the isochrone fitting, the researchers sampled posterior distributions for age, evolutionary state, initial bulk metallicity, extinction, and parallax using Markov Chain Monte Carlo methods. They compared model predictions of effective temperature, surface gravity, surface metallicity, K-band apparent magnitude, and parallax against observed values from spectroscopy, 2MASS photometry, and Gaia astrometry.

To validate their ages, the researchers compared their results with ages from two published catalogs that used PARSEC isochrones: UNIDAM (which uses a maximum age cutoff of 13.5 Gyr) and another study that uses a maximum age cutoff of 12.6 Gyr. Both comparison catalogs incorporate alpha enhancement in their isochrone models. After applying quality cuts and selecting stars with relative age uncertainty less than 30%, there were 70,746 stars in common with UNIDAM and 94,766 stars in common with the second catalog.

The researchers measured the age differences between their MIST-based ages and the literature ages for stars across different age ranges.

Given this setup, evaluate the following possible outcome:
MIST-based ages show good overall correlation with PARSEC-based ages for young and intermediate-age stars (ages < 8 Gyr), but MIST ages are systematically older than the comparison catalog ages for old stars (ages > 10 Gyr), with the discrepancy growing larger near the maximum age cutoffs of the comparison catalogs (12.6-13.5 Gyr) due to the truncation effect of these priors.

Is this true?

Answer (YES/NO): NO